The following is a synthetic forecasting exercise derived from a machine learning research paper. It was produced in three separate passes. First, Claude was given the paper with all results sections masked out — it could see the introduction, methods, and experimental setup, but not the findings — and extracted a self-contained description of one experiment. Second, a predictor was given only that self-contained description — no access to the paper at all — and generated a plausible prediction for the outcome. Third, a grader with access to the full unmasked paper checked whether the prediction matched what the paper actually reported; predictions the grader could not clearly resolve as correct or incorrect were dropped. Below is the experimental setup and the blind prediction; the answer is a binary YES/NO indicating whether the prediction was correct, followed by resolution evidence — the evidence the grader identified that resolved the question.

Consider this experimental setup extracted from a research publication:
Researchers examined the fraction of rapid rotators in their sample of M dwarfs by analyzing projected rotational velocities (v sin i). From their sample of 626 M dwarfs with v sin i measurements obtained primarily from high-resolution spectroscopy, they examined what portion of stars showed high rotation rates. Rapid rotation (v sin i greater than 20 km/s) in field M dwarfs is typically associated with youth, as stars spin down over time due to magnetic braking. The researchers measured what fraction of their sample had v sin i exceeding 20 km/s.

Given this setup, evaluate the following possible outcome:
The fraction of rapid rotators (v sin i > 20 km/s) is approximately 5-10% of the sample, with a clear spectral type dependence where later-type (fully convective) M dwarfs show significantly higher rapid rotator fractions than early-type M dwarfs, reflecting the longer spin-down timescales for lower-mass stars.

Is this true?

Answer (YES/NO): NO